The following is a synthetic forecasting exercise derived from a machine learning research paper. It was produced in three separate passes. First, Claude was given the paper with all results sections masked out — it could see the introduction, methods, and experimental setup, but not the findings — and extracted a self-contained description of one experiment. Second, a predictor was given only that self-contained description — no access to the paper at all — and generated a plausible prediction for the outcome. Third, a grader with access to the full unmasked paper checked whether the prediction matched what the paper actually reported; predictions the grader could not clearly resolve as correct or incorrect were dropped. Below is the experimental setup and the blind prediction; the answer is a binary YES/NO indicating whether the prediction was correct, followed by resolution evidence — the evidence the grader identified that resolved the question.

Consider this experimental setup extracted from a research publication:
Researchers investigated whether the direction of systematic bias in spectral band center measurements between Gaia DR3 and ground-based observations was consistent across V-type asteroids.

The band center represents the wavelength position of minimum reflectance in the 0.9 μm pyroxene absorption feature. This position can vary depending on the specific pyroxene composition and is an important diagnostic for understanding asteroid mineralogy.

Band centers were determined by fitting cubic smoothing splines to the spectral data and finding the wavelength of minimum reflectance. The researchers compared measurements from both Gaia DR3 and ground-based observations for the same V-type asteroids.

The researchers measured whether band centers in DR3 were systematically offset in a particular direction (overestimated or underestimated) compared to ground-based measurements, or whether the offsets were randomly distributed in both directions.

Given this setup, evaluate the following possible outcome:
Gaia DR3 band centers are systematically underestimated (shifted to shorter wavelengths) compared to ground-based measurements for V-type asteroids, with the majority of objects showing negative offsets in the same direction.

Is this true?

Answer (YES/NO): NO